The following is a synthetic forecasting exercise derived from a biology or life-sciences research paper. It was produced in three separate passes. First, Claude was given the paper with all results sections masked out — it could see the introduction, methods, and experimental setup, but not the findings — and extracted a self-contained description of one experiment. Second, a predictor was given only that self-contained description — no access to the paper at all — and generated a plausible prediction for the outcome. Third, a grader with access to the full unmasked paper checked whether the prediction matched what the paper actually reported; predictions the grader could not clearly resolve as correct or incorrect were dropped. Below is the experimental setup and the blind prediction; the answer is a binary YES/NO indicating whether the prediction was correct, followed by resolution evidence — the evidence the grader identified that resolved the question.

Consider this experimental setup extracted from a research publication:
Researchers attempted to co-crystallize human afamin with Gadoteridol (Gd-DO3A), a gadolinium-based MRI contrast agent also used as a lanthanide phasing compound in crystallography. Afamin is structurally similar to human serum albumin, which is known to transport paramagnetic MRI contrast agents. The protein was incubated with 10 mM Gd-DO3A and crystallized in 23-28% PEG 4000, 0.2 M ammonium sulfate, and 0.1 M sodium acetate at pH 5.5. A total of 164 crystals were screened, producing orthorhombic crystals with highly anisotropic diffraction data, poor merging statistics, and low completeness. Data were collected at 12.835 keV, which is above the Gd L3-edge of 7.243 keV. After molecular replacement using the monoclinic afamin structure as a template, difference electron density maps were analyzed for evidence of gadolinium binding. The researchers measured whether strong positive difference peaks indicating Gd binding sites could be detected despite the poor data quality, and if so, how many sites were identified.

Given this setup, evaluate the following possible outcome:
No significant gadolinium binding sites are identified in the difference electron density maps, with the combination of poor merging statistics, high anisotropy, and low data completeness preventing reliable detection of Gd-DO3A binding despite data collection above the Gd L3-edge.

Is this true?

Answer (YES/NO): NO